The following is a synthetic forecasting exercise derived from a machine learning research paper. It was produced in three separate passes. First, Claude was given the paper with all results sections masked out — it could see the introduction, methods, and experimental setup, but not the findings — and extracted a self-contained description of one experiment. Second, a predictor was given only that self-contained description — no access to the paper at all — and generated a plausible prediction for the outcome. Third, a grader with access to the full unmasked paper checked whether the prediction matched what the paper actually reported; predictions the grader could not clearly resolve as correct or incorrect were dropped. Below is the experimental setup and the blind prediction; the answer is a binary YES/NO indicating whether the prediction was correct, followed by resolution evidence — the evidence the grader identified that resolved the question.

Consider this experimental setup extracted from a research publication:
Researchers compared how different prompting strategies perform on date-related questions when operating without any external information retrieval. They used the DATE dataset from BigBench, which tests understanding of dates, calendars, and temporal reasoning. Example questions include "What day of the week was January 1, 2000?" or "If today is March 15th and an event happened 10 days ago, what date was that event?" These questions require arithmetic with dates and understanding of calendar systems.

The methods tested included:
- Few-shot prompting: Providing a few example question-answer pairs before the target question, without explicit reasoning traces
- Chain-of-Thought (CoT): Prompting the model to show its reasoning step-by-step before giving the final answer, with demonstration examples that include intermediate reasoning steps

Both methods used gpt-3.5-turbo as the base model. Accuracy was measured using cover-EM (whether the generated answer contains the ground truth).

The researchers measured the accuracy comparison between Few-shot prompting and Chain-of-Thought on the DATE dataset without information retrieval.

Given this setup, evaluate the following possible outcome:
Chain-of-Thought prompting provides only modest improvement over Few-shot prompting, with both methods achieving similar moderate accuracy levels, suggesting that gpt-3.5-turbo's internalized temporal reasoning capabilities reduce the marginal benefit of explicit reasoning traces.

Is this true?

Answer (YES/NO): NO